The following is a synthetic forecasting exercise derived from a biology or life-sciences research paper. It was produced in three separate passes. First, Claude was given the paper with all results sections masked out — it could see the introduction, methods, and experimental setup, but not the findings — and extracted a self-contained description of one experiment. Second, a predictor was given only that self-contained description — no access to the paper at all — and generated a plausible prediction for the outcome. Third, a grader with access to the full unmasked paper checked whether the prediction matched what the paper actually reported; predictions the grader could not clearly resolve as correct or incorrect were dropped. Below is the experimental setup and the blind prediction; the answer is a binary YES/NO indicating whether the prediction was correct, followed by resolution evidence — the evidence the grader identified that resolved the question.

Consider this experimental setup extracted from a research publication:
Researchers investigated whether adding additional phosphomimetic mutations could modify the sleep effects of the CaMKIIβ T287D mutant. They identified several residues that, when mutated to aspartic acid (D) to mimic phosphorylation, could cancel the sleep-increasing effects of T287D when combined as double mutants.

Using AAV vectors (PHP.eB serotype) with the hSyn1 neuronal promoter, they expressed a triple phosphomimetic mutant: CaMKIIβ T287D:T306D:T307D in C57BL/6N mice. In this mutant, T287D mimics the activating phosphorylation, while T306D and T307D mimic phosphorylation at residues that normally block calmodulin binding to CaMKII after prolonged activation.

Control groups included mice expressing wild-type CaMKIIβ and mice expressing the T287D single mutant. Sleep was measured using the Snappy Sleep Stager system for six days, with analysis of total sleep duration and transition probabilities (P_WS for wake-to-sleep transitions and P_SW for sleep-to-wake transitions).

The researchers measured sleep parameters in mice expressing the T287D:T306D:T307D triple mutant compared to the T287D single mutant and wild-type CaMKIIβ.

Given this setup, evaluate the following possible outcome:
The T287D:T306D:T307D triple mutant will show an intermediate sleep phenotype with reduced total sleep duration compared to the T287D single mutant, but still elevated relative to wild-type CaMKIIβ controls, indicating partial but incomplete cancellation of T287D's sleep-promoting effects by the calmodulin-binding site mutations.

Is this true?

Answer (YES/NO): NO